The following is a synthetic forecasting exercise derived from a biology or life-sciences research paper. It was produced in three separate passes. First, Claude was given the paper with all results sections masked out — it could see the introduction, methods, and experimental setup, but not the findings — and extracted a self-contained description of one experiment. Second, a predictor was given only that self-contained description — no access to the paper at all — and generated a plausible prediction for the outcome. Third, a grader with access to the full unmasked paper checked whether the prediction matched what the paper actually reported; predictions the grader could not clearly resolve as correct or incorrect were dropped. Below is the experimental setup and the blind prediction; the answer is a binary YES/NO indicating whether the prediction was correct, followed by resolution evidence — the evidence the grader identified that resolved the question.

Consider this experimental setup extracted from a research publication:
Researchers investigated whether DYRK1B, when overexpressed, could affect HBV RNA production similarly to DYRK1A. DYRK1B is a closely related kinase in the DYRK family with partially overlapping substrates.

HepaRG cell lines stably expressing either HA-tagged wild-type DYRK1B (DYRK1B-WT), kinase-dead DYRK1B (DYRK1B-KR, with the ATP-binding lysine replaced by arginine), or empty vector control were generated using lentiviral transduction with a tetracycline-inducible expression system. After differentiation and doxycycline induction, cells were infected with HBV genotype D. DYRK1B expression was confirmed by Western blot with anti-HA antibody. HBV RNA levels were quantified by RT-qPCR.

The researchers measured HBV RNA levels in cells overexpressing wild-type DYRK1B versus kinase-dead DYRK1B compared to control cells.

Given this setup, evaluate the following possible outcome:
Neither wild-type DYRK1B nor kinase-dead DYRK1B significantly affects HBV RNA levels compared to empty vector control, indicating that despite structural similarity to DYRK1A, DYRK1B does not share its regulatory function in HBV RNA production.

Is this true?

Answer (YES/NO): NO